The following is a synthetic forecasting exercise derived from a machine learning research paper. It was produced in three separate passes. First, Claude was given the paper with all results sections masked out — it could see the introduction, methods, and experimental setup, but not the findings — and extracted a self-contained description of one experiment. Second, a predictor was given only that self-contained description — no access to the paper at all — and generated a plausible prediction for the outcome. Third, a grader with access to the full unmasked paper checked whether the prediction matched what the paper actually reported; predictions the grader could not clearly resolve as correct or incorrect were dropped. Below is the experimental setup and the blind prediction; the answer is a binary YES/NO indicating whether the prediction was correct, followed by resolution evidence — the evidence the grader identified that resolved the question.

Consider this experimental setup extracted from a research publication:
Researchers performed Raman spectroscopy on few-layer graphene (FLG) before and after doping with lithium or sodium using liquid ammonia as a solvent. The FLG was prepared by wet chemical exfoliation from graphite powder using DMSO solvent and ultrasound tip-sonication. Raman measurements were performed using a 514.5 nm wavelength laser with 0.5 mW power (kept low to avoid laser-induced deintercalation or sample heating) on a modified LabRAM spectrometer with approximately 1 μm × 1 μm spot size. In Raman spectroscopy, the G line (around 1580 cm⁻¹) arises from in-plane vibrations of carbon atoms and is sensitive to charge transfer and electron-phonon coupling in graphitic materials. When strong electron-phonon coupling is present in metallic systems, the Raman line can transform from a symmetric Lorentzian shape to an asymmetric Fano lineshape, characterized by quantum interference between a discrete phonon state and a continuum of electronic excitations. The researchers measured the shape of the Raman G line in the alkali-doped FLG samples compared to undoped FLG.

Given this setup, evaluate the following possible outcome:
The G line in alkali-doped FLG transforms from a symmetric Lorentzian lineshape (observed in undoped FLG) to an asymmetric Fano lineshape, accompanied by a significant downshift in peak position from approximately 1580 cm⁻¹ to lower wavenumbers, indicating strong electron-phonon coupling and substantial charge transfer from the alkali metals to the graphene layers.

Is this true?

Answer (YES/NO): YES